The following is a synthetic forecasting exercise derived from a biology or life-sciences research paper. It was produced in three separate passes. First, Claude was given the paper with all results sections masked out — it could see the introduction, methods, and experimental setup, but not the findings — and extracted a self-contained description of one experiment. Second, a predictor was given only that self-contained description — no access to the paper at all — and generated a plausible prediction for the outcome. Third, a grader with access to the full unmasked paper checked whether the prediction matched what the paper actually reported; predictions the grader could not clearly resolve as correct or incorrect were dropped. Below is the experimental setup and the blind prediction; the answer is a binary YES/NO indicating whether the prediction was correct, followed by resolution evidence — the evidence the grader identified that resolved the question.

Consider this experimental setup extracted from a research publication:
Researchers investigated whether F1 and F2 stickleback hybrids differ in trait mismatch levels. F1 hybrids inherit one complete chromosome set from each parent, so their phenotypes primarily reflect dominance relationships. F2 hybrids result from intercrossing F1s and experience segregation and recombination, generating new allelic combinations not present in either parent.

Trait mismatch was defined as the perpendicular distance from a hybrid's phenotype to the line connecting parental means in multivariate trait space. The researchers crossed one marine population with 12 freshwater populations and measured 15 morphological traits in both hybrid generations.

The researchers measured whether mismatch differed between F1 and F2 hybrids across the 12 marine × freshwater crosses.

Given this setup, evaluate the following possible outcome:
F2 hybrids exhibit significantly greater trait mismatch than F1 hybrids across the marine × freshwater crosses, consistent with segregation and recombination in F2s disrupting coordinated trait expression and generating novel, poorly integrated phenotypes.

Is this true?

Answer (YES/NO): NO